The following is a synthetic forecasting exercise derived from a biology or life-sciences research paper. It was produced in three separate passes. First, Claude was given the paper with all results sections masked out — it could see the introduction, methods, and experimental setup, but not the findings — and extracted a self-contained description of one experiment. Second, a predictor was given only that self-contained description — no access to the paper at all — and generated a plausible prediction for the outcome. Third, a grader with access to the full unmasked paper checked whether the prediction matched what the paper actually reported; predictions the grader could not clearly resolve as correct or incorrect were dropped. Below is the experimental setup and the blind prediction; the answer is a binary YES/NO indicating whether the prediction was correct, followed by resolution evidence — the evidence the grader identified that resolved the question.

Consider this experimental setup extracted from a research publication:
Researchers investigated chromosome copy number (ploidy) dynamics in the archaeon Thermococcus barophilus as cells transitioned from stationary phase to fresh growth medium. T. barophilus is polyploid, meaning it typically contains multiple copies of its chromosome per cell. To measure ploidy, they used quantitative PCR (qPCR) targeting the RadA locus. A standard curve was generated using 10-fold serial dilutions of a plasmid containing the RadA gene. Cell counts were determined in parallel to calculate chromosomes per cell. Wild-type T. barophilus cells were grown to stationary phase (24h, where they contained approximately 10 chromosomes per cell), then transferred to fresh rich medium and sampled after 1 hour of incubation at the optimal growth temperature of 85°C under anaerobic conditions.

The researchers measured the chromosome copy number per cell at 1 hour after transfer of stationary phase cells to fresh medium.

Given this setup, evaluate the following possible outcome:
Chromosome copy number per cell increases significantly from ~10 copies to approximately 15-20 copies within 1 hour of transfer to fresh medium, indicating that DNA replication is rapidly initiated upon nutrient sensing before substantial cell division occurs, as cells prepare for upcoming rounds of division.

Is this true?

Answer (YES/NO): NO